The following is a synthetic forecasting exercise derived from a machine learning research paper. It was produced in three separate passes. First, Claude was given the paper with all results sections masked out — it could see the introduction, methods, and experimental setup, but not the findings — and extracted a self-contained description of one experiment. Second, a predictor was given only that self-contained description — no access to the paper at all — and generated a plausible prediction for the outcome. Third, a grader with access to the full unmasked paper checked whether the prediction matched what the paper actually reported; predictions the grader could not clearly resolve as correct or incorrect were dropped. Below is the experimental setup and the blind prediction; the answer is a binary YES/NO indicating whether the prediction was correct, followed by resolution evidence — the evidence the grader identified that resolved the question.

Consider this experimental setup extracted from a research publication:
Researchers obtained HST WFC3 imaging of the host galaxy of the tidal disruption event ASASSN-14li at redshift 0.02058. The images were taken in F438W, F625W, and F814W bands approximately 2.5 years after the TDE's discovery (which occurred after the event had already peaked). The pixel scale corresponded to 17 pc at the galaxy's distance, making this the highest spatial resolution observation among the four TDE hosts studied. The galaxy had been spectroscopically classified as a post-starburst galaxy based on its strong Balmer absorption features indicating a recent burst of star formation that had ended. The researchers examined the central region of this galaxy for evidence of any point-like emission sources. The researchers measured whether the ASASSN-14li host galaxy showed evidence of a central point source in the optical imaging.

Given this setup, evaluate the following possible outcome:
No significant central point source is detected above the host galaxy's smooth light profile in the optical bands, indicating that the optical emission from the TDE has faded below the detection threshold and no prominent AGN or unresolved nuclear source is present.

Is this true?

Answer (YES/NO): NO